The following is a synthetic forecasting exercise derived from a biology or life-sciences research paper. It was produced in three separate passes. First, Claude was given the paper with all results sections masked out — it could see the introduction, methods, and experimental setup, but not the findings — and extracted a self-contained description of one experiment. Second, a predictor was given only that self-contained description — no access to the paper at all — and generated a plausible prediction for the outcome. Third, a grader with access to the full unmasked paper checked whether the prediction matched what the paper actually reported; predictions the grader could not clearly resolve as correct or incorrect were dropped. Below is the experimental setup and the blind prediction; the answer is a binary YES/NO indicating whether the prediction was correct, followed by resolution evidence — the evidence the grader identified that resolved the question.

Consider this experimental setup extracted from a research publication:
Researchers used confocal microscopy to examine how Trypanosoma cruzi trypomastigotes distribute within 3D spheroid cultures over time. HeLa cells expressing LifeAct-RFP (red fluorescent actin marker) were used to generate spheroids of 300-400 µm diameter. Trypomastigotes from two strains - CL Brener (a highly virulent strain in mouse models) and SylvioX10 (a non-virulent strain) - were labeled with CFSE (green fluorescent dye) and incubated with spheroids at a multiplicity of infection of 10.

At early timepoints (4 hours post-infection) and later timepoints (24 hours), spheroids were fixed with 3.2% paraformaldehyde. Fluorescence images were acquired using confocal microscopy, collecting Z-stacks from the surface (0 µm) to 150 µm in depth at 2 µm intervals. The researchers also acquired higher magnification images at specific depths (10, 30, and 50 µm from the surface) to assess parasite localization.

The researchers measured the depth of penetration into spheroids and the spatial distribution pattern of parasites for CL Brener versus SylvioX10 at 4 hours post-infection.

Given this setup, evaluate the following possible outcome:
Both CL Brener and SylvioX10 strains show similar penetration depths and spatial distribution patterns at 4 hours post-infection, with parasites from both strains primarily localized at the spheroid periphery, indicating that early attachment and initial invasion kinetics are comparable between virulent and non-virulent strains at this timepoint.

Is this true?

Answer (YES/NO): NO